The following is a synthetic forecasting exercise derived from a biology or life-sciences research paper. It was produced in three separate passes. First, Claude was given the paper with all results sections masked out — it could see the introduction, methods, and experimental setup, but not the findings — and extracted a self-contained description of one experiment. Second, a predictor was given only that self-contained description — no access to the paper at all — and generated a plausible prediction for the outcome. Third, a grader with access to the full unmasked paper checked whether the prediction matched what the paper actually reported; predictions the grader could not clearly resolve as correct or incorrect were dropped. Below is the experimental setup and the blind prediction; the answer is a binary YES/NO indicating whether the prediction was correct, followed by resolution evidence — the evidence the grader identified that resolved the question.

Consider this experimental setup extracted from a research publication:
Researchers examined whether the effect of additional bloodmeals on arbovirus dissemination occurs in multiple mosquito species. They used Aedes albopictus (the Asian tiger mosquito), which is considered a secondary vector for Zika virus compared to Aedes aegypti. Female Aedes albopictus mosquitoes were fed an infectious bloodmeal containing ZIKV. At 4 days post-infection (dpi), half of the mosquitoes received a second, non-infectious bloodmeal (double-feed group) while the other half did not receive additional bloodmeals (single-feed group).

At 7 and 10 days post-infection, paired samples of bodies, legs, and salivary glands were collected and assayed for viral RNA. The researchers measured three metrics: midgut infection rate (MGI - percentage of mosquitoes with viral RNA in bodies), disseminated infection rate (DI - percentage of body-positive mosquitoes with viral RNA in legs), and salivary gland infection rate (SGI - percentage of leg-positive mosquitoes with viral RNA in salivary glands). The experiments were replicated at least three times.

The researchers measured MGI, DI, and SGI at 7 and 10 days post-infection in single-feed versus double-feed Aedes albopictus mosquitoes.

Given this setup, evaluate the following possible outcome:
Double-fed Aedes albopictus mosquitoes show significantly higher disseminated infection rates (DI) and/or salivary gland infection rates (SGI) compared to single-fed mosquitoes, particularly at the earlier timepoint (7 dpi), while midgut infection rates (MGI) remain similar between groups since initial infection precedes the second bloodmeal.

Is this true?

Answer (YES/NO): NO